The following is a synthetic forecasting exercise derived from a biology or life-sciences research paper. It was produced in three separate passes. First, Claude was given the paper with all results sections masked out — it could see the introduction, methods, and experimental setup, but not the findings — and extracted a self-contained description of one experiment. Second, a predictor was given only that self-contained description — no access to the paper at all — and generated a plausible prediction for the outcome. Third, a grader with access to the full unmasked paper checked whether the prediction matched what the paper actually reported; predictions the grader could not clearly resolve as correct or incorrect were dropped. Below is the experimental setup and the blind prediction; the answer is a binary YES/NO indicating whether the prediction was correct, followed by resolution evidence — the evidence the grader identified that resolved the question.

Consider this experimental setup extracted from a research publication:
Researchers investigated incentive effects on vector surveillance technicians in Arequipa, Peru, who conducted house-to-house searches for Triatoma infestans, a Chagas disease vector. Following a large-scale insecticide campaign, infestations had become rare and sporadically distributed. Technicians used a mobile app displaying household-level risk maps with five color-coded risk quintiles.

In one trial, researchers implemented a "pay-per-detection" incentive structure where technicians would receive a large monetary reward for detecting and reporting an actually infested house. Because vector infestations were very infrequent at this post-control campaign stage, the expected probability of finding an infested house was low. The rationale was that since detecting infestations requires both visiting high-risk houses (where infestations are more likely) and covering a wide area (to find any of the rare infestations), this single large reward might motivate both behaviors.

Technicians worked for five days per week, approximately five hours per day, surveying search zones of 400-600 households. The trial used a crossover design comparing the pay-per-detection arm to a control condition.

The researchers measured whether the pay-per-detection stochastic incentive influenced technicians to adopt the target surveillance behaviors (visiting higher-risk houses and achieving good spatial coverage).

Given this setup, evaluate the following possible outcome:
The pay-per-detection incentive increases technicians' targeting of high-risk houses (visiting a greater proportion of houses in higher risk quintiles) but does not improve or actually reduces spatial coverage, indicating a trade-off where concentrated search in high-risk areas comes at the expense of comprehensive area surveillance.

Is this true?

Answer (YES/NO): NO